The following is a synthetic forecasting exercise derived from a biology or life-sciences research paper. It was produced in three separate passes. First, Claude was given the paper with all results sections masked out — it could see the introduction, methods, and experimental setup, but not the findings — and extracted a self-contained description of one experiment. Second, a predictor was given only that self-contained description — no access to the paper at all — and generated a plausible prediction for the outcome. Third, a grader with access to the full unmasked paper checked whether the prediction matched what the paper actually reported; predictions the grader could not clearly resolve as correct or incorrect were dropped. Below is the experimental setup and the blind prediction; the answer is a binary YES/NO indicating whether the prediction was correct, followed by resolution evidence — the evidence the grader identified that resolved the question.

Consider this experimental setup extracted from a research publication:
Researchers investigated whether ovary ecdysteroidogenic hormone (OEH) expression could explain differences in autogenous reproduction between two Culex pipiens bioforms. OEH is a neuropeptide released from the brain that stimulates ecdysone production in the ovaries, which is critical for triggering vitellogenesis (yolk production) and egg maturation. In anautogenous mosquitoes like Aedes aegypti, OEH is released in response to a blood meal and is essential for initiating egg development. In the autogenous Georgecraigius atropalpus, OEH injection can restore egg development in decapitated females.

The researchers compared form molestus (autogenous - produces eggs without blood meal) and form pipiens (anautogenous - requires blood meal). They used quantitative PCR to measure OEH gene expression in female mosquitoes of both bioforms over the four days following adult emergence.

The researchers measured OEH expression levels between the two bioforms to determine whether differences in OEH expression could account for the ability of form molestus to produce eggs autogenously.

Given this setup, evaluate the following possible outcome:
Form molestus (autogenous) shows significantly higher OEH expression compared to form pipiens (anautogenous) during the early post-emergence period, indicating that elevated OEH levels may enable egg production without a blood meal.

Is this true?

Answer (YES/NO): NO